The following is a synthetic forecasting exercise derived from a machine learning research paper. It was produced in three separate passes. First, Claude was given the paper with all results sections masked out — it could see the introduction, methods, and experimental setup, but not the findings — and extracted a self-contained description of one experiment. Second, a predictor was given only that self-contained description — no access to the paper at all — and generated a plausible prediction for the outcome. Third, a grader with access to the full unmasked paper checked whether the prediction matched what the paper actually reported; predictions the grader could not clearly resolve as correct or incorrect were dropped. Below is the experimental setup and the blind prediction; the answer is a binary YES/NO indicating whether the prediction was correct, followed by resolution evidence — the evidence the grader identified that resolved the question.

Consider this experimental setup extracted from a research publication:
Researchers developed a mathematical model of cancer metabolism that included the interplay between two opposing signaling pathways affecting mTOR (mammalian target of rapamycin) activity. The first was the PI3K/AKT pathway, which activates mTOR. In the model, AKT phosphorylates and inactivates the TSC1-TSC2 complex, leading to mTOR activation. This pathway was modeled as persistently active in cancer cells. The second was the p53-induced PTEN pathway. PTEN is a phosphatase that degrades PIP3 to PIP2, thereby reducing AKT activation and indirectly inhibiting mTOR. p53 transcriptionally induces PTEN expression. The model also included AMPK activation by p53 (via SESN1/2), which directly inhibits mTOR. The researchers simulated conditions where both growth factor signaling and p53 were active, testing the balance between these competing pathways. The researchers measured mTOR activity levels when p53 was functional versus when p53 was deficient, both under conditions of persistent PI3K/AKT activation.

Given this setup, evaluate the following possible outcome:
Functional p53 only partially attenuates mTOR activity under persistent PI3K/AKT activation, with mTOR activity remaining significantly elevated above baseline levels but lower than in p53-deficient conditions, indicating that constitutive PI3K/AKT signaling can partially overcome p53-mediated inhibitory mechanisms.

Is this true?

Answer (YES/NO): YES